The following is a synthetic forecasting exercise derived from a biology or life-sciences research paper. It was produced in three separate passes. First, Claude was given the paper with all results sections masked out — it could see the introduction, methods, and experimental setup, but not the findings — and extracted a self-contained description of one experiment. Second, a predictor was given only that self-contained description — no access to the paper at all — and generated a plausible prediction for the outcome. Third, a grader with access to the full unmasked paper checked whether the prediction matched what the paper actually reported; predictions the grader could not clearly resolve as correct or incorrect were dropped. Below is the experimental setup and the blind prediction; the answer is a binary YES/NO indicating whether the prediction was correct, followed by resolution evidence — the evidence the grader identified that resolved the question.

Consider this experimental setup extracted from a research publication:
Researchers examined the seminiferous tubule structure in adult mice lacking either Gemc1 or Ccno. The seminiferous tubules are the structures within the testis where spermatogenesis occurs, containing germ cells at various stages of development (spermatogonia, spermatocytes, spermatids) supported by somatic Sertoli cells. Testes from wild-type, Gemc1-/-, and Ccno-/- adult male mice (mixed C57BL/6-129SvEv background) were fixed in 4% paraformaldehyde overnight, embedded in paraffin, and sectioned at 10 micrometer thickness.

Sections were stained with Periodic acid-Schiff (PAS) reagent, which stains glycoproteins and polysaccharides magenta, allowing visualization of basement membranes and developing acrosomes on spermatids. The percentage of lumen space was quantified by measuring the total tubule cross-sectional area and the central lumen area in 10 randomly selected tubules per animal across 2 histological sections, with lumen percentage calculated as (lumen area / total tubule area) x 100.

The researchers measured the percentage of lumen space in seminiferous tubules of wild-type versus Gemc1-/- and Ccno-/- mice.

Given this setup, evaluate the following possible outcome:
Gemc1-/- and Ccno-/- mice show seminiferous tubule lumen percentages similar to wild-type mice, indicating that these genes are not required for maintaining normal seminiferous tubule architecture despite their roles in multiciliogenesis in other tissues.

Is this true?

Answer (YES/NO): NO